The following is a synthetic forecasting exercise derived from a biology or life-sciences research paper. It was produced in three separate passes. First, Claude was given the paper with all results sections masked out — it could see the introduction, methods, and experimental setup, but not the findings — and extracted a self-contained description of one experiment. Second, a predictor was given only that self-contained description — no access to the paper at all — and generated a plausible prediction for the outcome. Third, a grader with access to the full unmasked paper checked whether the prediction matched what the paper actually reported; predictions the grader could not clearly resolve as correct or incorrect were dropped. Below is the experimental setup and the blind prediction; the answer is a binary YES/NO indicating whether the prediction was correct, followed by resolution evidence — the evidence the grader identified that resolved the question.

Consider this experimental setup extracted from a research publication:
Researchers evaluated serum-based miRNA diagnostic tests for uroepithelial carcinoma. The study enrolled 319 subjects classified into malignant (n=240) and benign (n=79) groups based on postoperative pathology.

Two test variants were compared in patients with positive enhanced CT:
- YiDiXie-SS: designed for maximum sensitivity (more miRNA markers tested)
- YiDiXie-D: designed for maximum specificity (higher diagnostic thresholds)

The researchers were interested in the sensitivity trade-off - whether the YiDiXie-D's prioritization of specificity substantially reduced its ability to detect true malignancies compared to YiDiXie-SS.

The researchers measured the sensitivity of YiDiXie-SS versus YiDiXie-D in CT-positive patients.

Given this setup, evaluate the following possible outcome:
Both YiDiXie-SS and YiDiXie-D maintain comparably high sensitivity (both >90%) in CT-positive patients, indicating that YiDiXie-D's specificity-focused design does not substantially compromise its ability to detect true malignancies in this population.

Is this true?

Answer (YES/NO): NO